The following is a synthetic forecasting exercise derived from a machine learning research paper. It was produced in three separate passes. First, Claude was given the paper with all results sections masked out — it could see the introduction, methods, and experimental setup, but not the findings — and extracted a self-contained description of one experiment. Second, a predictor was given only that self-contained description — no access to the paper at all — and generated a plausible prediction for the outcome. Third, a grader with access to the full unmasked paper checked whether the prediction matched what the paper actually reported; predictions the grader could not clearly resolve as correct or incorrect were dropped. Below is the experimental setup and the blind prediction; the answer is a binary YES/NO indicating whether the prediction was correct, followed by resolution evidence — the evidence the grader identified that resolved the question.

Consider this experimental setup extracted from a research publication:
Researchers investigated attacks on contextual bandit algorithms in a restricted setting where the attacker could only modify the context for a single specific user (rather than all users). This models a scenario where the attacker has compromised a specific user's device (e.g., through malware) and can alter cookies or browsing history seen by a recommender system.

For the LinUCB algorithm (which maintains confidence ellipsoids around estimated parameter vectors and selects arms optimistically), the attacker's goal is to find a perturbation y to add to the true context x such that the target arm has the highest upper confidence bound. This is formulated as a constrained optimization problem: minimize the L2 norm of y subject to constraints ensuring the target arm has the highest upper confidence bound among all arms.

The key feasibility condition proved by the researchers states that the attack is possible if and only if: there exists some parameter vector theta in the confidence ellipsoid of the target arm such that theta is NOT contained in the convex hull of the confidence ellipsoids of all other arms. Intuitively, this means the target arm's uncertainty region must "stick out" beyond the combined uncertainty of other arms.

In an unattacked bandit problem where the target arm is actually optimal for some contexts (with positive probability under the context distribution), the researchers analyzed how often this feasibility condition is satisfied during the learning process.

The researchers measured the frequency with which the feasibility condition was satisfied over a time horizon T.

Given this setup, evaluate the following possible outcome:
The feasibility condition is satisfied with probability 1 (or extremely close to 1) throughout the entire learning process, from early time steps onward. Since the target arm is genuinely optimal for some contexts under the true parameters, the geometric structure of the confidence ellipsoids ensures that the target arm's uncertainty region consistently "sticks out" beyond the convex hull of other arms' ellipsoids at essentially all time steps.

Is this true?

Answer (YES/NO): NO